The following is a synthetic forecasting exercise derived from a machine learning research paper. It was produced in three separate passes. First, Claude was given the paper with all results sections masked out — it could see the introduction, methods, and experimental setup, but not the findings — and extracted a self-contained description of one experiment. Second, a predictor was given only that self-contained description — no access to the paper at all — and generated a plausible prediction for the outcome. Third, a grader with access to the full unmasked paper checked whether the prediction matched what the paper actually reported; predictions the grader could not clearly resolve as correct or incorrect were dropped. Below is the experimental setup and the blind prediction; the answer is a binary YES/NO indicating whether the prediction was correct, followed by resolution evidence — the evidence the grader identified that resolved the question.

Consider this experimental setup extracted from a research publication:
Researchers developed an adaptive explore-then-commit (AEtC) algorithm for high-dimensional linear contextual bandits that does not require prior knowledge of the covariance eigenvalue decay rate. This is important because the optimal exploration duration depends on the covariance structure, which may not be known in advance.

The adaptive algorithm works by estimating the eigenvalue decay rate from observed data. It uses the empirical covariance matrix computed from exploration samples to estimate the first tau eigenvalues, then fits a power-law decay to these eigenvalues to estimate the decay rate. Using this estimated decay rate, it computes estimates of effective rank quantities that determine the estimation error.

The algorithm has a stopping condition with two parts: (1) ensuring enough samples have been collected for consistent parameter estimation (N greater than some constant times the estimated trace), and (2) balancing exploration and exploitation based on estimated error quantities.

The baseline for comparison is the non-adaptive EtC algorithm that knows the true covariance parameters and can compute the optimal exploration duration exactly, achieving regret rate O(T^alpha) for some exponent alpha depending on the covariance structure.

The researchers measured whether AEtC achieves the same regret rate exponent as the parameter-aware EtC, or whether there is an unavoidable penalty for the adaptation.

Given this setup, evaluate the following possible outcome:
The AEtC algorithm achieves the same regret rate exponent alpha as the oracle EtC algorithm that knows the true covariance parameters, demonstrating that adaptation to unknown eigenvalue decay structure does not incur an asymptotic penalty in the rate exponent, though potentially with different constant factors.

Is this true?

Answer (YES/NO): NO